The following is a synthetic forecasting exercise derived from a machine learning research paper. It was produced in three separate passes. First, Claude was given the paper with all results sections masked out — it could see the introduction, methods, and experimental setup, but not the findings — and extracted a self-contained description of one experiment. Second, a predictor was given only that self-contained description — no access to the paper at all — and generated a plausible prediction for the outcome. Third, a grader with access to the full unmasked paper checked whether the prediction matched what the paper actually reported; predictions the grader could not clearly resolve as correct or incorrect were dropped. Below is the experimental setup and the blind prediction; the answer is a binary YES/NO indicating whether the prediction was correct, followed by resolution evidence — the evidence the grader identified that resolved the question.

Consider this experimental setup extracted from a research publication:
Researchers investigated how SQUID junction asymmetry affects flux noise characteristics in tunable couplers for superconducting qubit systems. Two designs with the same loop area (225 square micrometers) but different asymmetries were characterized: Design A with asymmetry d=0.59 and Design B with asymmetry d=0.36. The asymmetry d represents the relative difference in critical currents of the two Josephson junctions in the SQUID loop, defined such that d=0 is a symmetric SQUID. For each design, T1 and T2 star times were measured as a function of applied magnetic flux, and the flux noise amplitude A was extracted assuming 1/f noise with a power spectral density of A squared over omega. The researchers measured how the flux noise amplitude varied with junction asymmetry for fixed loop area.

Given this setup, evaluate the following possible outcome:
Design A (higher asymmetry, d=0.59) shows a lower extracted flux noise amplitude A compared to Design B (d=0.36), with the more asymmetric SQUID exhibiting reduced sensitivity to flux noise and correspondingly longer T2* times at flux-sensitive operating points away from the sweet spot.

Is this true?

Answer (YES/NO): NO